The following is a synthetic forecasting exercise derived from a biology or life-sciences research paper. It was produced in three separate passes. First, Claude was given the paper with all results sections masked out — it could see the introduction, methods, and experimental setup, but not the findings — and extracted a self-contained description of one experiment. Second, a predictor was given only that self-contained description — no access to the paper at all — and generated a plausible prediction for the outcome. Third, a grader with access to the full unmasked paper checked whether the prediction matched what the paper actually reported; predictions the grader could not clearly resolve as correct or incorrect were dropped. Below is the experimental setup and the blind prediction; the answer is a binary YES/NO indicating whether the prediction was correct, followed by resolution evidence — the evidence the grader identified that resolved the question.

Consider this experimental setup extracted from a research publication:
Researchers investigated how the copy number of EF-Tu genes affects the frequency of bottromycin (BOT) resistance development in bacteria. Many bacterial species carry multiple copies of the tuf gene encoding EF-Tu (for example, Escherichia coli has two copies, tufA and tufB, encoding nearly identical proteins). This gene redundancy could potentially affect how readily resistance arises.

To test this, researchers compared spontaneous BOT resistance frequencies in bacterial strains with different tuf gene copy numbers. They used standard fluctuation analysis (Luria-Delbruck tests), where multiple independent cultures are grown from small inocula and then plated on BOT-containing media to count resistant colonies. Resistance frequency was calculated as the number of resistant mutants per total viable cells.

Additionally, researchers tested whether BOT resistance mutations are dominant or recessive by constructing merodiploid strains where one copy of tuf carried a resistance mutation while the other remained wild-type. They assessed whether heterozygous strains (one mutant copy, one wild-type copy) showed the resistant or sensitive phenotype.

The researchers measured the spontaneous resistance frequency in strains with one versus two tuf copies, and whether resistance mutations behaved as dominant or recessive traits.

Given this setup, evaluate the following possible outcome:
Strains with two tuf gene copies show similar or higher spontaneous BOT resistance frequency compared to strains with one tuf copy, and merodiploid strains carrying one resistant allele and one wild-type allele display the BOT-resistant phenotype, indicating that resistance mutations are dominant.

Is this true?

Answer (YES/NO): NO